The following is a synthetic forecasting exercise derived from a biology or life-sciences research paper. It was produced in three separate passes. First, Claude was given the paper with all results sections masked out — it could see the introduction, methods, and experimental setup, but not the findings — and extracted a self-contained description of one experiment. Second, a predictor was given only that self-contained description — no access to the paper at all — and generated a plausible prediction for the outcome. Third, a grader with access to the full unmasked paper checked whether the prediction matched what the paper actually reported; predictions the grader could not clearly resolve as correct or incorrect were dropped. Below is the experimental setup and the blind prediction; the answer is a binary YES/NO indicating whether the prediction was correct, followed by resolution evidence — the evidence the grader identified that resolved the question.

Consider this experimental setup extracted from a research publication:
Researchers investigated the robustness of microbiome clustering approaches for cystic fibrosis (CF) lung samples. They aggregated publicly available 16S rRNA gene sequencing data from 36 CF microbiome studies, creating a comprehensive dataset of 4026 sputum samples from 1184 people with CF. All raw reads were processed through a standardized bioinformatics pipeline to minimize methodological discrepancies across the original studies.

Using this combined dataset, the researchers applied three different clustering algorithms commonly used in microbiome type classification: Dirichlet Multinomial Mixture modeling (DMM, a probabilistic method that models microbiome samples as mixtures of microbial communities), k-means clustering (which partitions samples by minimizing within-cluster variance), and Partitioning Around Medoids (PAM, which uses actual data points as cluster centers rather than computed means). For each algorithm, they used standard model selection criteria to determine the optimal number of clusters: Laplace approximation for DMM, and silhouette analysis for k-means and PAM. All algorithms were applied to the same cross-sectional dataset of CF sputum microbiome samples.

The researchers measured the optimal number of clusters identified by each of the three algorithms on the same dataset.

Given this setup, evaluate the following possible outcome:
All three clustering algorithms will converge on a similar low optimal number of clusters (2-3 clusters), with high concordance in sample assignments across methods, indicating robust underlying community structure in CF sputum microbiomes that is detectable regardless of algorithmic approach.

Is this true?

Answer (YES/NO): NO